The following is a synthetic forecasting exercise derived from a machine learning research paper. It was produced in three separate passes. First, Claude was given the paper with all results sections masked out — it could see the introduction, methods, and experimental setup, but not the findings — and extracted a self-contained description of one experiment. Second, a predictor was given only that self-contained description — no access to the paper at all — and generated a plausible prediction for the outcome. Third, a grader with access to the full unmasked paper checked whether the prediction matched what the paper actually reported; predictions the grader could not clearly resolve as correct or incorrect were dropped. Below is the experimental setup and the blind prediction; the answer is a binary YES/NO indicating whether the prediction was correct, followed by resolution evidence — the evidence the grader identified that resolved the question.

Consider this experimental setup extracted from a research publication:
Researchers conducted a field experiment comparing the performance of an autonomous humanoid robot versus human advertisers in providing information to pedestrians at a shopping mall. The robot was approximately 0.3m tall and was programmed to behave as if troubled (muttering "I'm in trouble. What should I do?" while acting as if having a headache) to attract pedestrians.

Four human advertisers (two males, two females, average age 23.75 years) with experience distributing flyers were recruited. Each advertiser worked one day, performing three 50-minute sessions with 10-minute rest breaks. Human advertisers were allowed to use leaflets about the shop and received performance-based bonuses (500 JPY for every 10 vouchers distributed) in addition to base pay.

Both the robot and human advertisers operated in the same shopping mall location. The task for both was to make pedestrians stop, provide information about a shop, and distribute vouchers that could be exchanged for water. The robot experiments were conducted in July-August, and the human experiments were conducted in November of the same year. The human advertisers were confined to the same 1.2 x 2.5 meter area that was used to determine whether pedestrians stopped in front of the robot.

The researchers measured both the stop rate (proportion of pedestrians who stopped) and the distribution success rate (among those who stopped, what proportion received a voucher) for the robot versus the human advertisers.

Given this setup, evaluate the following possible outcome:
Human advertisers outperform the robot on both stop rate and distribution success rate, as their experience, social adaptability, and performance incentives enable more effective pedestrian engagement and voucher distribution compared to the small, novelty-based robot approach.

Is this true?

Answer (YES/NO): NO